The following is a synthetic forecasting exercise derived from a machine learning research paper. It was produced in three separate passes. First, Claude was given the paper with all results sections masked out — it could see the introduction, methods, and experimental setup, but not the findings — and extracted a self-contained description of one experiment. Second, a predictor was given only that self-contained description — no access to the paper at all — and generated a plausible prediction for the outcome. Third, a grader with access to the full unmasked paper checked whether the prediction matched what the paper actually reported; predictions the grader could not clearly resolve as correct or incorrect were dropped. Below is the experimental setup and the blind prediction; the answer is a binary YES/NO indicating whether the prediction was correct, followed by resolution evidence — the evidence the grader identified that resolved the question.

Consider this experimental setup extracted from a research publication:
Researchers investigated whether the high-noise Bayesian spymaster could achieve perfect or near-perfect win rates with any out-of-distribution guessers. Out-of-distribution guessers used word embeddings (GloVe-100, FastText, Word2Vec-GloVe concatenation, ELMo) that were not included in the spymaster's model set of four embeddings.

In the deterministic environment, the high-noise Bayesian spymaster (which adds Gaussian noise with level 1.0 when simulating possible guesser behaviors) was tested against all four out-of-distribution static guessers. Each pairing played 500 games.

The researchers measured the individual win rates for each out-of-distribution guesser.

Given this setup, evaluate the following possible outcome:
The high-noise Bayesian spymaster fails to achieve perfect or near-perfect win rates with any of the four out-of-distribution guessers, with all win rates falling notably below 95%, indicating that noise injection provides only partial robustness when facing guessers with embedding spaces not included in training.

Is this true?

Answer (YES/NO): NO